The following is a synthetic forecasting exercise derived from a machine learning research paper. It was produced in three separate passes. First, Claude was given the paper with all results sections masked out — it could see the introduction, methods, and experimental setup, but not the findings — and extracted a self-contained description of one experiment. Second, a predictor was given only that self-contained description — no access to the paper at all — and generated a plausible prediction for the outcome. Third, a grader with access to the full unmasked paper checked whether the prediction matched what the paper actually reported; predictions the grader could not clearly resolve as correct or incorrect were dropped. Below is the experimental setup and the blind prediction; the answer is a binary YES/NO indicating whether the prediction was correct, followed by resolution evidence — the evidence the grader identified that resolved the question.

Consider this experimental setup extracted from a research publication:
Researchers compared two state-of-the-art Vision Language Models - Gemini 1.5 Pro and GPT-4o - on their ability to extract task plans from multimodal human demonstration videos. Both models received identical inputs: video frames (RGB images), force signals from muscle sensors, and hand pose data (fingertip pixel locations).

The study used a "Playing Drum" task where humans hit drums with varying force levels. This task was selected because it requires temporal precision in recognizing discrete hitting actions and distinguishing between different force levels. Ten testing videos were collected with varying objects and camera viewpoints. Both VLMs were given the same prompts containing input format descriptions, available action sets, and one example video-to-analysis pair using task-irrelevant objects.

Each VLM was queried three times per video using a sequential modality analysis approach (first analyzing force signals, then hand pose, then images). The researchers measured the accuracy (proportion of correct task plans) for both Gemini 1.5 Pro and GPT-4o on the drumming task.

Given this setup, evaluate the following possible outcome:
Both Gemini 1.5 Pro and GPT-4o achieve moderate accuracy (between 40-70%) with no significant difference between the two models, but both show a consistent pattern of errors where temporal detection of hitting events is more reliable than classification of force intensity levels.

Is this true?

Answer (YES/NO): NO